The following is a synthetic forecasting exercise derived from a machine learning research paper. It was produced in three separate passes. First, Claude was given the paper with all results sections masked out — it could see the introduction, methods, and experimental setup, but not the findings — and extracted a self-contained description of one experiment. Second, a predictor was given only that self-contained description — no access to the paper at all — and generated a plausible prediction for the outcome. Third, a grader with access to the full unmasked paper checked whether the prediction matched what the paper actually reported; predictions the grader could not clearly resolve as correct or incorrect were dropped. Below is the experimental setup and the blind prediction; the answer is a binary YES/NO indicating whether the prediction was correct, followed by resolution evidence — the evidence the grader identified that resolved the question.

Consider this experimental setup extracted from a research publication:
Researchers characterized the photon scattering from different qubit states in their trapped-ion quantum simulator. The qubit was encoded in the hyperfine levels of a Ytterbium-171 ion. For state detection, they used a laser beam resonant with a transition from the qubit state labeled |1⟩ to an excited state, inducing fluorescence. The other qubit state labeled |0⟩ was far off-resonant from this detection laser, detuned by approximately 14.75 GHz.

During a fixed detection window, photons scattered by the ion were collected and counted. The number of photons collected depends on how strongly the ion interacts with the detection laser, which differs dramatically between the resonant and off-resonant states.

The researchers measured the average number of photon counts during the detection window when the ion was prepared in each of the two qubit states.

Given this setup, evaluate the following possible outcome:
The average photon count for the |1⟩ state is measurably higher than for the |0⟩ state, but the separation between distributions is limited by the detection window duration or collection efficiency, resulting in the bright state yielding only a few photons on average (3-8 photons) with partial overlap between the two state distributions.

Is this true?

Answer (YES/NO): NO